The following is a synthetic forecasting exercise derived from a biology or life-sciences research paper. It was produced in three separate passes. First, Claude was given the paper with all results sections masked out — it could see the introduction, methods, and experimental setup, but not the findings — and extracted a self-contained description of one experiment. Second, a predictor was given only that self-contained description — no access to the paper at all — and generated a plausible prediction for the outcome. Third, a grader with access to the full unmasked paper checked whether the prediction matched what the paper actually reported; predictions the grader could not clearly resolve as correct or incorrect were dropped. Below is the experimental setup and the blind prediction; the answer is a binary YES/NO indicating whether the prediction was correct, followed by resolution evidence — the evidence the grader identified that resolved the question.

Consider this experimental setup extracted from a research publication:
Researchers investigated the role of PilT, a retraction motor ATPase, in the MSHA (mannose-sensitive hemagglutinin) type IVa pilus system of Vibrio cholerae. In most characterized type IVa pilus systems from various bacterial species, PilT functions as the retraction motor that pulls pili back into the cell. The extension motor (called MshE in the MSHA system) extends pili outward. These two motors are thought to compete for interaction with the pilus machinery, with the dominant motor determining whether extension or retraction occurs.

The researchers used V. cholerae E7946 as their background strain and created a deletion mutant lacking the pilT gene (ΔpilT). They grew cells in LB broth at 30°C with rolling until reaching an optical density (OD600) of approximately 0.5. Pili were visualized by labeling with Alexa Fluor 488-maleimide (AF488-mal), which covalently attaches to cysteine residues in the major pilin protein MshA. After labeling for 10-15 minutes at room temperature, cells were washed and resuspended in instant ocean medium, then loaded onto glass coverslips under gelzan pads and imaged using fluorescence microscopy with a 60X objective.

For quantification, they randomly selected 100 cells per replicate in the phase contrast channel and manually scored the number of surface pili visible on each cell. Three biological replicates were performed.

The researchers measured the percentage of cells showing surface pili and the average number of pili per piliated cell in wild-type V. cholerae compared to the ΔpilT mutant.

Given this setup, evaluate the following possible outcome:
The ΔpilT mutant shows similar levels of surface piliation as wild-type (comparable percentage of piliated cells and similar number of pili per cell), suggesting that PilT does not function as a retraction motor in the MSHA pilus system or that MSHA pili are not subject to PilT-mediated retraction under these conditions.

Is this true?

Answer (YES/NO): NO